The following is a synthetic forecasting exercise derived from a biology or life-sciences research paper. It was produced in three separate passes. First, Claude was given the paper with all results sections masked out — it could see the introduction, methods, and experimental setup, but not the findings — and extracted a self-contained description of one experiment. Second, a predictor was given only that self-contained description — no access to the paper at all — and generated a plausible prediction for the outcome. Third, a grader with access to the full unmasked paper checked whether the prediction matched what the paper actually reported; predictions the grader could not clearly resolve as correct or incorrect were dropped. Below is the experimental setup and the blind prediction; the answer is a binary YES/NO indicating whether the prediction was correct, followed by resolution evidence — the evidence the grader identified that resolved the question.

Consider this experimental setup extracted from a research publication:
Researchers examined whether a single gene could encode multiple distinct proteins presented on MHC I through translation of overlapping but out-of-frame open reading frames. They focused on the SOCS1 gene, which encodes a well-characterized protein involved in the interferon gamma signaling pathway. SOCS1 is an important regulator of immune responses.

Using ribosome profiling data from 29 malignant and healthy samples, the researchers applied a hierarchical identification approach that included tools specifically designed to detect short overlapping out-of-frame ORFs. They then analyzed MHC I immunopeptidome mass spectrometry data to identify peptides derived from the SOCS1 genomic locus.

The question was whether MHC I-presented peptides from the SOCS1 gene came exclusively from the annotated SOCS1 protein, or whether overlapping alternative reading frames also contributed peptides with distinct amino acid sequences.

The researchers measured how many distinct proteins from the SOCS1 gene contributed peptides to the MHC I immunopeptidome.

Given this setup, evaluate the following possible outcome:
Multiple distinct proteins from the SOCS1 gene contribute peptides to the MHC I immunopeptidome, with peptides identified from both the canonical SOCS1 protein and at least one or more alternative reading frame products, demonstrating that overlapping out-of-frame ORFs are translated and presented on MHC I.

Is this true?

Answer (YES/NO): YES